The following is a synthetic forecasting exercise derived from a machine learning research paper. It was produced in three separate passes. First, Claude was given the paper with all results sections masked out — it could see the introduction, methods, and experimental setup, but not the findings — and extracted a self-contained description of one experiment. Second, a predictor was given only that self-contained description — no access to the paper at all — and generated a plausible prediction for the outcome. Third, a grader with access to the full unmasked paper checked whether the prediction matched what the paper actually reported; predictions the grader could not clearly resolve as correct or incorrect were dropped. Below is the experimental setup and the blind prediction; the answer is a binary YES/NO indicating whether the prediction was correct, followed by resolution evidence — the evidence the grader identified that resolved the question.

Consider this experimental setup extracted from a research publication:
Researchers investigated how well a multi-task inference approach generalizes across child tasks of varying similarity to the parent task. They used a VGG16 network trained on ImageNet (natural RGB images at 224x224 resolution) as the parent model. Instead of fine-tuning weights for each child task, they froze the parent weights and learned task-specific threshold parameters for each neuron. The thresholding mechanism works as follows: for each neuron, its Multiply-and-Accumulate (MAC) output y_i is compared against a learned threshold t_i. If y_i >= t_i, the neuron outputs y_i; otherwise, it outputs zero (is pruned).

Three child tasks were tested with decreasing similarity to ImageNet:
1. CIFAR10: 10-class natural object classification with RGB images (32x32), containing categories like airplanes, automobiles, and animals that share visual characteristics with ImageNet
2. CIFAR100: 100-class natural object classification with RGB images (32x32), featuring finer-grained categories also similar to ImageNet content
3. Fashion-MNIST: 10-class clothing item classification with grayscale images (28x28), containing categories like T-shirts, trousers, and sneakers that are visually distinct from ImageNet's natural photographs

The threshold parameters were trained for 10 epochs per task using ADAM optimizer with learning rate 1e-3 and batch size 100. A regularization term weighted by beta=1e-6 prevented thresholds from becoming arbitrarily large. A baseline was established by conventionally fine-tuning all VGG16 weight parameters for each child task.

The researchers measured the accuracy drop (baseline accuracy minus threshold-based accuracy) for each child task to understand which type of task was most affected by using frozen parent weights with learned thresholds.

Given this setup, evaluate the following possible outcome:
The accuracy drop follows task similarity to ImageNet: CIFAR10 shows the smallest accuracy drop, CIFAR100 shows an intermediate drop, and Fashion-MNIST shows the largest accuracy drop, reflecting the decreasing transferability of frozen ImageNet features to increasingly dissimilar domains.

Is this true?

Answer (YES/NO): YES